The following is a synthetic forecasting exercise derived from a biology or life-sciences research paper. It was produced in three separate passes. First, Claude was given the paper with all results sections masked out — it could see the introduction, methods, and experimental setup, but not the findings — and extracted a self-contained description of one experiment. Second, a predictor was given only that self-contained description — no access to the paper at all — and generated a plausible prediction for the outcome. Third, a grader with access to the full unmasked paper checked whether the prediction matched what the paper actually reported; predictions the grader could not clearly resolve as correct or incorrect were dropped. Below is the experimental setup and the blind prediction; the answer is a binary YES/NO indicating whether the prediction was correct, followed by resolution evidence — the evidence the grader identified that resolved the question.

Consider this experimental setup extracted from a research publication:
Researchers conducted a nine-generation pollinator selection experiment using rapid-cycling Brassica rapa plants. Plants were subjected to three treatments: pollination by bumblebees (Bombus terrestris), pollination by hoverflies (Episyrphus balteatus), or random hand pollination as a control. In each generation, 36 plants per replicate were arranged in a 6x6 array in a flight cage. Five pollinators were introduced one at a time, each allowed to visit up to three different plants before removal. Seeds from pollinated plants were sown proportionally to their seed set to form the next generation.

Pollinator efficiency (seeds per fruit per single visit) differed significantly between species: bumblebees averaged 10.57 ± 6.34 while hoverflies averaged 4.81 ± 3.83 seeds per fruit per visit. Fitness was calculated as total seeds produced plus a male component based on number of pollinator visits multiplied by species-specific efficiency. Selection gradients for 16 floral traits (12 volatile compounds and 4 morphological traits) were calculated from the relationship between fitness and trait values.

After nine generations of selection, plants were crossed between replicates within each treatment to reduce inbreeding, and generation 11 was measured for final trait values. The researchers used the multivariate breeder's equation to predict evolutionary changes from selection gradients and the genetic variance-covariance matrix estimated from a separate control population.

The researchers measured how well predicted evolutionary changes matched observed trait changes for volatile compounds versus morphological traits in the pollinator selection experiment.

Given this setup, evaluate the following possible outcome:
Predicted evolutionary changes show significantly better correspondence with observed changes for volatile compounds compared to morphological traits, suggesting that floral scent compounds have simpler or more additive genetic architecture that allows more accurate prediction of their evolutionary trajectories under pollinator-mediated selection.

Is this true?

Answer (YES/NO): YES